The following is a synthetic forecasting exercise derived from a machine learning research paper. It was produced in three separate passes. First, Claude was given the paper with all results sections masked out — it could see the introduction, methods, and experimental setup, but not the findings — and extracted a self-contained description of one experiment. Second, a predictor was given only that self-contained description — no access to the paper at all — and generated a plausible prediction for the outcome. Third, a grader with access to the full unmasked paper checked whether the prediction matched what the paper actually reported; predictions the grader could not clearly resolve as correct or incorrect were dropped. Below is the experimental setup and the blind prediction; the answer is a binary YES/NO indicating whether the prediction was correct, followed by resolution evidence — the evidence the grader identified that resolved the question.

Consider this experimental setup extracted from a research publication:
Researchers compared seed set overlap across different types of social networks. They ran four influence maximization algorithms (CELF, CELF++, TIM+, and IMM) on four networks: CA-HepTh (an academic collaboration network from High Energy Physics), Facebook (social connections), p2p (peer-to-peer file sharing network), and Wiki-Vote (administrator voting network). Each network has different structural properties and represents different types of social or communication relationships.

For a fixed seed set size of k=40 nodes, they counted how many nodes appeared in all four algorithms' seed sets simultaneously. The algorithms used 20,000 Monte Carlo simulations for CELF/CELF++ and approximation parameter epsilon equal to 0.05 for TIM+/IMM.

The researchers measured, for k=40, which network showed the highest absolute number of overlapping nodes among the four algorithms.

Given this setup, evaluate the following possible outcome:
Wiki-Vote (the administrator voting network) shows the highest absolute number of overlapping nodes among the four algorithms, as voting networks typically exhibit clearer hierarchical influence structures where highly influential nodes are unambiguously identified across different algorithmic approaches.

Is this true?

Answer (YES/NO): YES